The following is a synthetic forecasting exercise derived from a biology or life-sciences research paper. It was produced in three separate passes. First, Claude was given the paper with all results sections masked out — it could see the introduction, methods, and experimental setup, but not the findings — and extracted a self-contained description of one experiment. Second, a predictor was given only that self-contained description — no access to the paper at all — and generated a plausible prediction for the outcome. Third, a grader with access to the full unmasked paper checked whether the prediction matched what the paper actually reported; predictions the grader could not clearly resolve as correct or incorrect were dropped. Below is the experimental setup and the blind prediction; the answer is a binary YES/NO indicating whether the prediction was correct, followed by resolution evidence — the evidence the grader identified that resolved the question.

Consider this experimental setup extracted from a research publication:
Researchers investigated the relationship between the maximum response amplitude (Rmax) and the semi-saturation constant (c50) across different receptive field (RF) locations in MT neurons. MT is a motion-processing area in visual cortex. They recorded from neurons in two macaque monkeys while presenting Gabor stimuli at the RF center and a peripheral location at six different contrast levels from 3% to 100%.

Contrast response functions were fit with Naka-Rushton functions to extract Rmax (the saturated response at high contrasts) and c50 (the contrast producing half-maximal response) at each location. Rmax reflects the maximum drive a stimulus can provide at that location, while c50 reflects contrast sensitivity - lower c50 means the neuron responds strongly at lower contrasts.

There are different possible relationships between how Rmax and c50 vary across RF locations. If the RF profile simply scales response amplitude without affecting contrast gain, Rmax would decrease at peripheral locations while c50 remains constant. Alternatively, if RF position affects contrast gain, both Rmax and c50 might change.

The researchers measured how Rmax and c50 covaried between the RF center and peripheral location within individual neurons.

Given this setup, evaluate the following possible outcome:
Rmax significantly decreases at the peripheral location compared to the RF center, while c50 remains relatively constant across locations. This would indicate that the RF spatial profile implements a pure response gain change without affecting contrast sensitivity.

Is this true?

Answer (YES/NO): NO